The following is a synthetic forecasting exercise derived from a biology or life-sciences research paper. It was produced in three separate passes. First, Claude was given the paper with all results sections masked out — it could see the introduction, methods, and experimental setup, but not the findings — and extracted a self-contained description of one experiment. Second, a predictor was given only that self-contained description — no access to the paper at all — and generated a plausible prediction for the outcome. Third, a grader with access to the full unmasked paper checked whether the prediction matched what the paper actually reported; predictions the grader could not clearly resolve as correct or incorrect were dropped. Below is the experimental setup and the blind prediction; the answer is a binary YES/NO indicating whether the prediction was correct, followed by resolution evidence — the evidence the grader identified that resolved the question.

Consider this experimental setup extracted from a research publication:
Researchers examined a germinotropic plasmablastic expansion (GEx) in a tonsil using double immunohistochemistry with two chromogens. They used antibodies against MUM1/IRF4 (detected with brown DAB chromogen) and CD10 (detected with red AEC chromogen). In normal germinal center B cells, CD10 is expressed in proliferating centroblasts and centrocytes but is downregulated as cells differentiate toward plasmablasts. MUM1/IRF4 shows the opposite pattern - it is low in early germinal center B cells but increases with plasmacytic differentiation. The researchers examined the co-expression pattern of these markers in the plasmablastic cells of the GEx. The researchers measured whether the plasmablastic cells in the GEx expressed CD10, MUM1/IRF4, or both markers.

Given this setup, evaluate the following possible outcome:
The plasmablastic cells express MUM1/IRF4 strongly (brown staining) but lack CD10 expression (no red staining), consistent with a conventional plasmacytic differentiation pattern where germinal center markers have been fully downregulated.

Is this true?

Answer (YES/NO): NO